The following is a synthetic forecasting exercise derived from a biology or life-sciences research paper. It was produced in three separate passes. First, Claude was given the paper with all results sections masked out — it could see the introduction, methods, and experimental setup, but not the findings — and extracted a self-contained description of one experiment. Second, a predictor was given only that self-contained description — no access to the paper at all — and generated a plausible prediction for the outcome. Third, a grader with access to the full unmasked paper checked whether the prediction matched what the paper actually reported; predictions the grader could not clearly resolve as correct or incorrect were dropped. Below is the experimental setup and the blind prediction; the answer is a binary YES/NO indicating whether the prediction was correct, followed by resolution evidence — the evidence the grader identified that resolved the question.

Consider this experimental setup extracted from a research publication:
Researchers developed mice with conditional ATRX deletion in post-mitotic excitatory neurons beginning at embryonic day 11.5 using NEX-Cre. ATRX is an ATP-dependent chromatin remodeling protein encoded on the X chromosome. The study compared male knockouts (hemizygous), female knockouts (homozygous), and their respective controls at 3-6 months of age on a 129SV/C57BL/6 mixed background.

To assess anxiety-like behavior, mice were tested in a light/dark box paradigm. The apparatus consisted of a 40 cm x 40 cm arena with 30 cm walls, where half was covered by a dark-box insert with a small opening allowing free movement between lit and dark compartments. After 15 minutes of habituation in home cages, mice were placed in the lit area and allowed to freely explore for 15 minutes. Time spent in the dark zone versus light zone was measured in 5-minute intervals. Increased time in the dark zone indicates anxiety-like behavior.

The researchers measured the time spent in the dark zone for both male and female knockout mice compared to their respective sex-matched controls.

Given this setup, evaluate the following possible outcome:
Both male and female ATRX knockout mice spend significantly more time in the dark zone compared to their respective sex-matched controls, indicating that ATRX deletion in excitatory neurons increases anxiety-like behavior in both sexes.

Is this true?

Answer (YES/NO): NO